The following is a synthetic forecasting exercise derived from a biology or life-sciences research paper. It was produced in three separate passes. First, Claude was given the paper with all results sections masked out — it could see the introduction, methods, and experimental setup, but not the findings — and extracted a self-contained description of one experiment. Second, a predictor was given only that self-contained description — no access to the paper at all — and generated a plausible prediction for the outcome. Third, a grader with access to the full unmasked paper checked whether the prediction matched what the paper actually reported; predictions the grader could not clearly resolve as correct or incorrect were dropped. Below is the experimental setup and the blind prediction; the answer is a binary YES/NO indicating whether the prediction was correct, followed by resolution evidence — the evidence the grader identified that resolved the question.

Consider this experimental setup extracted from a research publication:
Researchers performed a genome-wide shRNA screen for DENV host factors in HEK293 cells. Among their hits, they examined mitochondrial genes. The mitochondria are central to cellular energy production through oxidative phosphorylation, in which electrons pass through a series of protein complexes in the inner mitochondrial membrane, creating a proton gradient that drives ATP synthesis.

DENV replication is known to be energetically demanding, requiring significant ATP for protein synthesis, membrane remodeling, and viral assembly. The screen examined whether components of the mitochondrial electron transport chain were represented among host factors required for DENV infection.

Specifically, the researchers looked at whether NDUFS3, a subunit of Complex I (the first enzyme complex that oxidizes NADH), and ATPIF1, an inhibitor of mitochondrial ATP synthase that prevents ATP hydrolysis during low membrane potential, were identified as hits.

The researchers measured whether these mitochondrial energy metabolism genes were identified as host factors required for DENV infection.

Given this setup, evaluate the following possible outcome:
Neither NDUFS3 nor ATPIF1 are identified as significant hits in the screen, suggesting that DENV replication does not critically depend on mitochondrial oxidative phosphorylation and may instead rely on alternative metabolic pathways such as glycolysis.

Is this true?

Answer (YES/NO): NO